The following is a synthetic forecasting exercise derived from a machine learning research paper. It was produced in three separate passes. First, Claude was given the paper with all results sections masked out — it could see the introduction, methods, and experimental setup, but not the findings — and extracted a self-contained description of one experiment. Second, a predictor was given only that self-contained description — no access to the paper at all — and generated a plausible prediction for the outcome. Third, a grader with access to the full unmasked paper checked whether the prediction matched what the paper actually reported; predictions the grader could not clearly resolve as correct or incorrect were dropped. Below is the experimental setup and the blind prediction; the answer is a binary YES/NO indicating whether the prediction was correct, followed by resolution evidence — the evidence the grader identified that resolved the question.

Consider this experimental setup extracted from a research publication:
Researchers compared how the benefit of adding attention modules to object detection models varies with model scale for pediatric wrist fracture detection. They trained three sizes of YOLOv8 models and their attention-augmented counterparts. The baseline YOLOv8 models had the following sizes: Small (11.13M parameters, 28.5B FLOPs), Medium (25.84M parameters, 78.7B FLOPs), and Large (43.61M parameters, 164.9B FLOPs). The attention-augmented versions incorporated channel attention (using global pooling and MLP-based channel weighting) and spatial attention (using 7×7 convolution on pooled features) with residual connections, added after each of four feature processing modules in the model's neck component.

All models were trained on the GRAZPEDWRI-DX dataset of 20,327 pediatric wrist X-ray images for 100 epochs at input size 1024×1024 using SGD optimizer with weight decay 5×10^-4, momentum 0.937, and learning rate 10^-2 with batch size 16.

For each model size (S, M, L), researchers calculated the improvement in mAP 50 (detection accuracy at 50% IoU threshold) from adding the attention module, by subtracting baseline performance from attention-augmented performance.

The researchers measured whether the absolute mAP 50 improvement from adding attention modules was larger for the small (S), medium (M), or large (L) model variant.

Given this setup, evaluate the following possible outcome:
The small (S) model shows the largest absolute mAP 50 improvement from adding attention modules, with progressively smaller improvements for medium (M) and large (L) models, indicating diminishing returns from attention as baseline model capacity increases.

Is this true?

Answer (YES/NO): NO